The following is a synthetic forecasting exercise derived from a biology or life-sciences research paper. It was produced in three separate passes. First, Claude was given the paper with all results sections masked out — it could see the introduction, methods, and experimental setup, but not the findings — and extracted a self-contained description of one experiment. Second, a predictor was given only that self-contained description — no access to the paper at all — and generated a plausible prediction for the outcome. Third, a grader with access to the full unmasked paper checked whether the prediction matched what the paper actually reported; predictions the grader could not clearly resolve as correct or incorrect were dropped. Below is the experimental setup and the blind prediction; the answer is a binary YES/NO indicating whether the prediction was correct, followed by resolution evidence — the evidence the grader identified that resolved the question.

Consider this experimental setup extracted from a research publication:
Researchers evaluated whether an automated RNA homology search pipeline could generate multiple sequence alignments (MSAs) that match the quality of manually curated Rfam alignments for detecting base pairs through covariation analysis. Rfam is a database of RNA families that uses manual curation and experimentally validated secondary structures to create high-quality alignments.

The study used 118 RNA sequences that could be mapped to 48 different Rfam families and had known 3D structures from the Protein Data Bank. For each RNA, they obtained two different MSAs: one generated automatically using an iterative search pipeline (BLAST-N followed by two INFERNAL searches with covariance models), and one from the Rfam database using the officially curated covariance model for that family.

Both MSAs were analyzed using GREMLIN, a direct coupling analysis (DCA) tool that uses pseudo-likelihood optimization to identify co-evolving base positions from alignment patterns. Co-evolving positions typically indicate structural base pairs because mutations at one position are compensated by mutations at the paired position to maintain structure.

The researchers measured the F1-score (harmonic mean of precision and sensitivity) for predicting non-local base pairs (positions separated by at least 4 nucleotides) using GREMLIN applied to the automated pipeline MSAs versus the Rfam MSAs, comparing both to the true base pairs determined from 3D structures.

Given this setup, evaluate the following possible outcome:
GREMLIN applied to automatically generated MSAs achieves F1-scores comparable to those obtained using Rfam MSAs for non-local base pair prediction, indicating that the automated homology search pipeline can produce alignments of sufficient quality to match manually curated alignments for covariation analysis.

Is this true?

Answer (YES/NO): YES